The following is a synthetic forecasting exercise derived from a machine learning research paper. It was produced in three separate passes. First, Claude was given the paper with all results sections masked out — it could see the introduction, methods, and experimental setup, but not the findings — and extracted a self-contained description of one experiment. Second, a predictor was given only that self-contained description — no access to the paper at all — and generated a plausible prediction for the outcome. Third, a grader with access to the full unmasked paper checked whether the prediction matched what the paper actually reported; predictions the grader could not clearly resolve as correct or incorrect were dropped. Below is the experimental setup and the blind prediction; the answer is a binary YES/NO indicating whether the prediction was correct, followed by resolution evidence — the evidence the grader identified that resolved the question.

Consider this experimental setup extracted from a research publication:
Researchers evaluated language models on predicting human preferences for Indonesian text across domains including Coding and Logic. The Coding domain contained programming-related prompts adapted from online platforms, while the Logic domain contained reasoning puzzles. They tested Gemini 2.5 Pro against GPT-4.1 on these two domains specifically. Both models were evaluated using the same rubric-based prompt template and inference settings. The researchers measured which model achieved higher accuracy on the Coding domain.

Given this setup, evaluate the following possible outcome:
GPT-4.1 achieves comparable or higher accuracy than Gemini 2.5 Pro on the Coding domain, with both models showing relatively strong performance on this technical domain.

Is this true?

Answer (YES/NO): NO